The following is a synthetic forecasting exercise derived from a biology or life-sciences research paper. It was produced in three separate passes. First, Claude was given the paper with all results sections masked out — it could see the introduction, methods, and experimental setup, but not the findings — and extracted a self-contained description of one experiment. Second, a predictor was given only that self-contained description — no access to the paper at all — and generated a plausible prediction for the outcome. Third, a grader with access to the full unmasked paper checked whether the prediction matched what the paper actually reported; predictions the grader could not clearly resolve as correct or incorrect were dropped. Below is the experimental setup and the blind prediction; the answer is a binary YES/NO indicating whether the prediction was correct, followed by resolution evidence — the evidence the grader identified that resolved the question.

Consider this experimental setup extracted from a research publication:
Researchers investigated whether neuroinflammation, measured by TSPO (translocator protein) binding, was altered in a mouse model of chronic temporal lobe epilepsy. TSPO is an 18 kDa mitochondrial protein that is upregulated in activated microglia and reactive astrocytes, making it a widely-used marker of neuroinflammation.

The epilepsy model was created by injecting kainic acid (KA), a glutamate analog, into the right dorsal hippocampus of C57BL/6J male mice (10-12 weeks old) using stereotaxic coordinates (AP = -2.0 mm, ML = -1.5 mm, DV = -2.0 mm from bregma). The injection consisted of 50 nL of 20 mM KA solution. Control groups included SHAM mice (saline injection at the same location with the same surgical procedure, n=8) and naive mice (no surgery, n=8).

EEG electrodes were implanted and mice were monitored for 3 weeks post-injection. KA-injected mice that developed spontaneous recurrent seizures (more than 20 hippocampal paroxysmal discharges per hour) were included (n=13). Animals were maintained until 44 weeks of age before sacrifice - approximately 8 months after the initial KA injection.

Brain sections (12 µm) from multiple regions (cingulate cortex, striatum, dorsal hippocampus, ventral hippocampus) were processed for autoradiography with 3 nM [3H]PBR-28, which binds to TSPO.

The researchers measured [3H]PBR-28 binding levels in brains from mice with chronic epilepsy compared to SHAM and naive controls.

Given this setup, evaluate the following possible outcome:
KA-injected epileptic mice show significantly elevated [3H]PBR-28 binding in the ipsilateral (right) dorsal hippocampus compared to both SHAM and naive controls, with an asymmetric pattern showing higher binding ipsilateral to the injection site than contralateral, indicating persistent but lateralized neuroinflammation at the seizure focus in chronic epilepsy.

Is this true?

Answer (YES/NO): YES